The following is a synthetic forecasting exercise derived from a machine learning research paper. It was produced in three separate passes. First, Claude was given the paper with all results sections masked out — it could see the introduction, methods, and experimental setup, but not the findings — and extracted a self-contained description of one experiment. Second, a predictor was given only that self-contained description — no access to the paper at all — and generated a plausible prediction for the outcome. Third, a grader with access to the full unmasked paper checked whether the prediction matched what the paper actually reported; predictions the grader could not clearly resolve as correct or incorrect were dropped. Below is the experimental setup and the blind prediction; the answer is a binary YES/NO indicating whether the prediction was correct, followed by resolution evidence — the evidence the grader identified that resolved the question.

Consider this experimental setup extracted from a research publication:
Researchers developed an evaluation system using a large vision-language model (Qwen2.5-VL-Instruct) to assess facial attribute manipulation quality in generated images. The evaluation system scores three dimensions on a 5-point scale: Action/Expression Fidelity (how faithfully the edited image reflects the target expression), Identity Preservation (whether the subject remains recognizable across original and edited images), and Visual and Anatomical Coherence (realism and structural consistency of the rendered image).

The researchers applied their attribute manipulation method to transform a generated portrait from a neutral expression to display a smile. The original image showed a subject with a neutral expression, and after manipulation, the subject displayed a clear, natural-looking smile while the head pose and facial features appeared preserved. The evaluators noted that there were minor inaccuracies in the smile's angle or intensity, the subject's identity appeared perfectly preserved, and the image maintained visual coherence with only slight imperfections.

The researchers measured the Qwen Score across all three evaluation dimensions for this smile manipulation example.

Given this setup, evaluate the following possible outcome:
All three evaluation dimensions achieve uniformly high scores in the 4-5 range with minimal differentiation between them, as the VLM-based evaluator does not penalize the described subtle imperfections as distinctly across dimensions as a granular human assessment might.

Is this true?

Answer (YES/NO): NO